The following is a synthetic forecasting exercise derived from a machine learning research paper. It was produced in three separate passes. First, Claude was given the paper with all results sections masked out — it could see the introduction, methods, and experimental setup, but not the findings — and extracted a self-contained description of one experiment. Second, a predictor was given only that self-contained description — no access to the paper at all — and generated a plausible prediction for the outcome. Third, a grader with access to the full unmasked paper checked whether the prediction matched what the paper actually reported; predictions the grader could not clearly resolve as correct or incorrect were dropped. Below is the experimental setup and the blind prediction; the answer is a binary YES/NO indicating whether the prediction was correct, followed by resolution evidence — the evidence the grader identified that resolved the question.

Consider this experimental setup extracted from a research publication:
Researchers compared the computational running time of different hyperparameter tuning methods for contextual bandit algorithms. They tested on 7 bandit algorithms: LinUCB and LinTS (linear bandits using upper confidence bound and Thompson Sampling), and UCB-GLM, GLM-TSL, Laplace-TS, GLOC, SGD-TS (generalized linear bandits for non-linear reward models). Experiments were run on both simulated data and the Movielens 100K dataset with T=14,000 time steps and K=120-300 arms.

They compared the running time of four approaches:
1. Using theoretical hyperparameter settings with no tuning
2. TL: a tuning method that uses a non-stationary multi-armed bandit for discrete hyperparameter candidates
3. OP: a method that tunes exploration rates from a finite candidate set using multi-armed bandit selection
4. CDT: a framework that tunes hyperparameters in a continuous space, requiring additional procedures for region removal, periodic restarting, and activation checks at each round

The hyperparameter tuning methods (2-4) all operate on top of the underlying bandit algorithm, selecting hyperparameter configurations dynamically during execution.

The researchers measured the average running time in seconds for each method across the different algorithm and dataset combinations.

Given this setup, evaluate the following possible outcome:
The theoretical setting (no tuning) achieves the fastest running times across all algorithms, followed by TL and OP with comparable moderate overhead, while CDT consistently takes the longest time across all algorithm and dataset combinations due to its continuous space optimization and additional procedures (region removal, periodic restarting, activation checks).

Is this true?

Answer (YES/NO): YES